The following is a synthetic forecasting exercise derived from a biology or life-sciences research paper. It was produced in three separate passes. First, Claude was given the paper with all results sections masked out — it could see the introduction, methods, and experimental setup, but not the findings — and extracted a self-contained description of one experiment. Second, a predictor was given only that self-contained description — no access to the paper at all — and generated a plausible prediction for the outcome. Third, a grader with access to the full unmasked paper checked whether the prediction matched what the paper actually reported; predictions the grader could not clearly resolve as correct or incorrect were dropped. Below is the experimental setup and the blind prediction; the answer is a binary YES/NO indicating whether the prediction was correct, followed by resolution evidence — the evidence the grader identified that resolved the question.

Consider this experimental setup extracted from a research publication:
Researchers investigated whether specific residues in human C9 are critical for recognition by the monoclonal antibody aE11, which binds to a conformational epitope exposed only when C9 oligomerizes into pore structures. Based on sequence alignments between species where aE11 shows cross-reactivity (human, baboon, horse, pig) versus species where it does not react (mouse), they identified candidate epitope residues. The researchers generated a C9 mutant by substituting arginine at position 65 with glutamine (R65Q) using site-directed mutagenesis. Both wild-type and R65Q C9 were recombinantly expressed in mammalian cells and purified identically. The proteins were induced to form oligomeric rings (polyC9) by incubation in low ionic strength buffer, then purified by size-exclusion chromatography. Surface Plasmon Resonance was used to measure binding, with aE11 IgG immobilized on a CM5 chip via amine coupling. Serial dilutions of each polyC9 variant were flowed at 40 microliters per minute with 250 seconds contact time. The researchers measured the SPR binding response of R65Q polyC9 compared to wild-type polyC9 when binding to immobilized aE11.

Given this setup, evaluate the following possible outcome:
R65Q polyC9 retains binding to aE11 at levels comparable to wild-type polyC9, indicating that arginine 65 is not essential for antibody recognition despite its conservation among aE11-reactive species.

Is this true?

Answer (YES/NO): NO